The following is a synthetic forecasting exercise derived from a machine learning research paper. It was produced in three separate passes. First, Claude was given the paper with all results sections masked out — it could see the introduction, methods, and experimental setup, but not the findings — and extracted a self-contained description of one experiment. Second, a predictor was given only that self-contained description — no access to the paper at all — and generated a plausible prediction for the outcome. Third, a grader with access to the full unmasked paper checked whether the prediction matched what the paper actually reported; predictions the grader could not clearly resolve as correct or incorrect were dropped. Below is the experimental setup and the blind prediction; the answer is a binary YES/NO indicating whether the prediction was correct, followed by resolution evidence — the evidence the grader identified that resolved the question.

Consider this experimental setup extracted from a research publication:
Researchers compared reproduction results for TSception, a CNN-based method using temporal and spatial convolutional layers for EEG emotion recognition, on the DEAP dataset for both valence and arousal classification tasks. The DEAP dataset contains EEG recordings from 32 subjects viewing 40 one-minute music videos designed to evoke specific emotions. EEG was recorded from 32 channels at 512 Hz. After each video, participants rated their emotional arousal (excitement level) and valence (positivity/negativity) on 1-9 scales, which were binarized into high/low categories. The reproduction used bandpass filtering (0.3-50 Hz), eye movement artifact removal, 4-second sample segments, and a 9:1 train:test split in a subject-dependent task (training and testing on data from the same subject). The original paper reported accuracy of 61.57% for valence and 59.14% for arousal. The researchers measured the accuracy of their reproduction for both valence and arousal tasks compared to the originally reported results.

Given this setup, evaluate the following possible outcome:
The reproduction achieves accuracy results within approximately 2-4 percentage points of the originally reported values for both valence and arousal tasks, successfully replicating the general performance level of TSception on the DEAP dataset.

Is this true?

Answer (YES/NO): YES